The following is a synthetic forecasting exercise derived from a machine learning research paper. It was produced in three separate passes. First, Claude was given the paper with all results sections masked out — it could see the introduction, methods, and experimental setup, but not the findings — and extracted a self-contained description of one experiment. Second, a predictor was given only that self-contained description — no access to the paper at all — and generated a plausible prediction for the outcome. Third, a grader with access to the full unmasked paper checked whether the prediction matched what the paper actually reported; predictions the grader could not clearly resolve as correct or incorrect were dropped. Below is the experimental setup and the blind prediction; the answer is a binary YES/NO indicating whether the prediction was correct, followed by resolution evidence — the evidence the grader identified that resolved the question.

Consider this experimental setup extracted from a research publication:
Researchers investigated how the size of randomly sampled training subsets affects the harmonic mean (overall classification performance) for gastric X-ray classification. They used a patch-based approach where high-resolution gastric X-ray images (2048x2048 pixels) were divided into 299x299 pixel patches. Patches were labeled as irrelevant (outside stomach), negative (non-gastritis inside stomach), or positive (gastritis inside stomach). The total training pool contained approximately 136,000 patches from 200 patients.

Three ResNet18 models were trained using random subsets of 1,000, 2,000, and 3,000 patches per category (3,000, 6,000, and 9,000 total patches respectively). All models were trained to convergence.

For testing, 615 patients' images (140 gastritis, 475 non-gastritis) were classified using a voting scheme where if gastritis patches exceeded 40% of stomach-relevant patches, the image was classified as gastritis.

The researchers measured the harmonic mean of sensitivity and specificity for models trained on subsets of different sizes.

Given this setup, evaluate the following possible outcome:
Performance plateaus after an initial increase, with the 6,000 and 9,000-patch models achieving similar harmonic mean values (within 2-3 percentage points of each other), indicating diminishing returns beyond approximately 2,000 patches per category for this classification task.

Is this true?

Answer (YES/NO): YES